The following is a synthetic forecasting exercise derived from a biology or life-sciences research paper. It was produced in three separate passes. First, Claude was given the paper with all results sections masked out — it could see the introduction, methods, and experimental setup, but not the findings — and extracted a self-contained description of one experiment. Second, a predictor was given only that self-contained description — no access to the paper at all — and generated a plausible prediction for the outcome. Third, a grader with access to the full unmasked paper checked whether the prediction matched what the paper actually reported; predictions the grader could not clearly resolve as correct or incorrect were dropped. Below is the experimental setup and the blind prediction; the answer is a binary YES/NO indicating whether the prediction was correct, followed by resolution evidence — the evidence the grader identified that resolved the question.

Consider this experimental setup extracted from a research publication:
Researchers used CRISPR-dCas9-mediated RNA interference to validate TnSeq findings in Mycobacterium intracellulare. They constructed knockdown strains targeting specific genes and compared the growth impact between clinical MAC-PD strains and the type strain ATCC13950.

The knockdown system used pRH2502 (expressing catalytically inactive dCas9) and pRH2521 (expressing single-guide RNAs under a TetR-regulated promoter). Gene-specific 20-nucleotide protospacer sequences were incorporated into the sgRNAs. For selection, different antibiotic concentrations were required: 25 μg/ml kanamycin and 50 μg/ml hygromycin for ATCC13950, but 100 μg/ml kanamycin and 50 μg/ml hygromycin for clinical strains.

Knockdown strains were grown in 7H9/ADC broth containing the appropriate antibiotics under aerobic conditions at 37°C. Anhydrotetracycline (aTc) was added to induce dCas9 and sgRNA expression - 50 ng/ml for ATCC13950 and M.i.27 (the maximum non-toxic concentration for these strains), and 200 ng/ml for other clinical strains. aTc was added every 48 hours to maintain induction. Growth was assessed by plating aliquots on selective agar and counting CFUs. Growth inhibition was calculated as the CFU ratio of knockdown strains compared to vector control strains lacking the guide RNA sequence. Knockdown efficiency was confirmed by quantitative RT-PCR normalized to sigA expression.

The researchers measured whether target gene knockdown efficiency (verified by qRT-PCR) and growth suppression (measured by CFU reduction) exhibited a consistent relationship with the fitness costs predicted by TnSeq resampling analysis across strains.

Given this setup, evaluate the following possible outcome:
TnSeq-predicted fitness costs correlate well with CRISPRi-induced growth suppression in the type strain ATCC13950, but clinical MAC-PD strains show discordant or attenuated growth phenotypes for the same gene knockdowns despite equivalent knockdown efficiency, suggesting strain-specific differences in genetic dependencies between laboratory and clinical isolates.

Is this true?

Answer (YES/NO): NO